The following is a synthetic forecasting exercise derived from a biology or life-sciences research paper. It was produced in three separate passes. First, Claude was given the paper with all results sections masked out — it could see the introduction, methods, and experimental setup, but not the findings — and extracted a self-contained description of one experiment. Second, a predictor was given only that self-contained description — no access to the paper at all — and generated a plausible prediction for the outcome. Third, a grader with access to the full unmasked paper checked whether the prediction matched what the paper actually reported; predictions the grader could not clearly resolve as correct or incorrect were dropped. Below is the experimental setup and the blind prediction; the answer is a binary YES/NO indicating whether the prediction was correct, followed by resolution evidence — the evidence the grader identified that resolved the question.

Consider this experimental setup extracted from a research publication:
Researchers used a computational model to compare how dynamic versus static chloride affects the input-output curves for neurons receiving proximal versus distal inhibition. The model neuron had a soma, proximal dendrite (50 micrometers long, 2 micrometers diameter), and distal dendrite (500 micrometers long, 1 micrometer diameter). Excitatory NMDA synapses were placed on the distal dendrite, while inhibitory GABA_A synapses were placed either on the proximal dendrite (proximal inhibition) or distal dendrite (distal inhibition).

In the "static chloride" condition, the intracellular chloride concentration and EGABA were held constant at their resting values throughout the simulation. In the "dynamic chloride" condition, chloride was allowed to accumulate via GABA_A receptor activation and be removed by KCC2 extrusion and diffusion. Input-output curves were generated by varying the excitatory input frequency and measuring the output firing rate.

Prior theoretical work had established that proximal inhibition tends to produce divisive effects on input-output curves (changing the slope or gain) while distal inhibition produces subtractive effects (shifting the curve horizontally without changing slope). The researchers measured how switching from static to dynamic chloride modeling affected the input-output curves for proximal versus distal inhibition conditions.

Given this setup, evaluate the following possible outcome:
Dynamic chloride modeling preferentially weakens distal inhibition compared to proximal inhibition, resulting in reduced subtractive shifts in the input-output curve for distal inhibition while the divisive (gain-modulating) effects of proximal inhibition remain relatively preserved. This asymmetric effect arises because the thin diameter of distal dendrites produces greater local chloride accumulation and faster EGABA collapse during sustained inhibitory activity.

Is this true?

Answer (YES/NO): YES